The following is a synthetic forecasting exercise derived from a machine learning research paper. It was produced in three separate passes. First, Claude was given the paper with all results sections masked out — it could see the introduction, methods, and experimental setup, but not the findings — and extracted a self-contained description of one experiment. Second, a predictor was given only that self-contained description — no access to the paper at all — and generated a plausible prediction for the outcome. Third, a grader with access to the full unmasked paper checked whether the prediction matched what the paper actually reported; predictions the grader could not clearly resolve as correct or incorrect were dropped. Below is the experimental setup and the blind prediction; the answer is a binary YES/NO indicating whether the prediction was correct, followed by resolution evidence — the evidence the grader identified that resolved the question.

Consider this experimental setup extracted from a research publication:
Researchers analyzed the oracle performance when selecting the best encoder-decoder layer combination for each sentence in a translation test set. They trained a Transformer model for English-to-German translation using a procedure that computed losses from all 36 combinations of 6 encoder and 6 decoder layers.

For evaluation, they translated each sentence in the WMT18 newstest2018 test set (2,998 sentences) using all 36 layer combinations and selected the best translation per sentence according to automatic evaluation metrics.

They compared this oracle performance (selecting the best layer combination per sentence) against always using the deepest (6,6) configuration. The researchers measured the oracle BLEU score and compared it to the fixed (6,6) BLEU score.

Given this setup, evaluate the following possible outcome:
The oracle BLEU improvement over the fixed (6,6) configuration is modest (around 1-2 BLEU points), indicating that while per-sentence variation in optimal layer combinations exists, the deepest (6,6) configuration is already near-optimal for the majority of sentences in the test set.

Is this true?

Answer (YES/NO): NO